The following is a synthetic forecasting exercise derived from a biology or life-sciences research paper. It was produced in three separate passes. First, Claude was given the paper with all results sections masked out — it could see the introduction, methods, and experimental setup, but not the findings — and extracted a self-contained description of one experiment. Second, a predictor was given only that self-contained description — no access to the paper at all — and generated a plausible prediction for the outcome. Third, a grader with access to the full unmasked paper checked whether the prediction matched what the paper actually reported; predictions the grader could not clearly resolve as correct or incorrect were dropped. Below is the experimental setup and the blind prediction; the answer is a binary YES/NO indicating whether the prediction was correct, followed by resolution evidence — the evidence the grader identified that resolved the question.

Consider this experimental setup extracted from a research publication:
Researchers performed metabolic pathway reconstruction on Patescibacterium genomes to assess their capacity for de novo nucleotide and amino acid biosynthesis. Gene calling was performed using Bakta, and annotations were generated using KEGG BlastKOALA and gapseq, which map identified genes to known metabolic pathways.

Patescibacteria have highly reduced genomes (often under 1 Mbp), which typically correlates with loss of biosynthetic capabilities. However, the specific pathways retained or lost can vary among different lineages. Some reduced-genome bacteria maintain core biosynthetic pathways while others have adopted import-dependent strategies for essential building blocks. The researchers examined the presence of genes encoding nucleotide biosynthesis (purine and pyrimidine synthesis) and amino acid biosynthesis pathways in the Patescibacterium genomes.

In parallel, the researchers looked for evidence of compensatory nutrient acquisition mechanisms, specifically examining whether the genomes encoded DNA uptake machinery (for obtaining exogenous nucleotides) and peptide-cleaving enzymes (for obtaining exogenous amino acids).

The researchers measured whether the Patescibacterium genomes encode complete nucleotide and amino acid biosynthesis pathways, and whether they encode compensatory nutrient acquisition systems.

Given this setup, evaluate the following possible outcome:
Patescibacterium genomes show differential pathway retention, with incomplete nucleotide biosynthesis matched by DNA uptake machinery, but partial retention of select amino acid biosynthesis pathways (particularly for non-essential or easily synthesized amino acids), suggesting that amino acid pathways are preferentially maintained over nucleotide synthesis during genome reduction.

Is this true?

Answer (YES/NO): NO